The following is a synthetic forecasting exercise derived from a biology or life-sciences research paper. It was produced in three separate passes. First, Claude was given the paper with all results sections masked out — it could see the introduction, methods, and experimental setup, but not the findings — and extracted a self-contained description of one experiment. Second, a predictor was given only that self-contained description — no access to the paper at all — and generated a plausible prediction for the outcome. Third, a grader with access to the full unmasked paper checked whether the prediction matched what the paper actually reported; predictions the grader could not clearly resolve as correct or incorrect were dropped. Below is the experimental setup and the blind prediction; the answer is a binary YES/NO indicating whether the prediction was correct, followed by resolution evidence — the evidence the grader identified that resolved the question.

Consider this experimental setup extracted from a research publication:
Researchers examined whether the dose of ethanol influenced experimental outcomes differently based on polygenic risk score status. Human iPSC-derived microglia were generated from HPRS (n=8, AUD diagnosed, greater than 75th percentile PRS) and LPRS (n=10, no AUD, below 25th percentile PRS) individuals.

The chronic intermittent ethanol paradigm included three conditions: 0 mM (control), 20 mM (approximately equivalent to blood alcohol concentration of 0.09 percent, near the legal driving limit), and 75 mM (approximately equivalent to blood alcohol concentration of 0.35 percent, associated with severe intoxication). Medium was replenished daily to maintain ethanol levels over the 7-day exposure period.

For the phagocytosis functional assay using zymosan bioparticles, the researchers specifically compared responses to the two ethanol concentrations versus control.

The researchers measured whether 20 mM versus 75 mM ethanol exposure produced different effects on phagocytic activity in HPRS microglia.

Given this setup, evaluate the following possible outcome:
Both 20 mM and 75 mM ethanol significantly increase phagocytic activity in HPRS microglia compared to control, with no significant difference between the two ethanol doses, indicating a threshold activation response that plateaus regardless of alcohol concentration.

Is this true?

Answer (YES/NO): NO